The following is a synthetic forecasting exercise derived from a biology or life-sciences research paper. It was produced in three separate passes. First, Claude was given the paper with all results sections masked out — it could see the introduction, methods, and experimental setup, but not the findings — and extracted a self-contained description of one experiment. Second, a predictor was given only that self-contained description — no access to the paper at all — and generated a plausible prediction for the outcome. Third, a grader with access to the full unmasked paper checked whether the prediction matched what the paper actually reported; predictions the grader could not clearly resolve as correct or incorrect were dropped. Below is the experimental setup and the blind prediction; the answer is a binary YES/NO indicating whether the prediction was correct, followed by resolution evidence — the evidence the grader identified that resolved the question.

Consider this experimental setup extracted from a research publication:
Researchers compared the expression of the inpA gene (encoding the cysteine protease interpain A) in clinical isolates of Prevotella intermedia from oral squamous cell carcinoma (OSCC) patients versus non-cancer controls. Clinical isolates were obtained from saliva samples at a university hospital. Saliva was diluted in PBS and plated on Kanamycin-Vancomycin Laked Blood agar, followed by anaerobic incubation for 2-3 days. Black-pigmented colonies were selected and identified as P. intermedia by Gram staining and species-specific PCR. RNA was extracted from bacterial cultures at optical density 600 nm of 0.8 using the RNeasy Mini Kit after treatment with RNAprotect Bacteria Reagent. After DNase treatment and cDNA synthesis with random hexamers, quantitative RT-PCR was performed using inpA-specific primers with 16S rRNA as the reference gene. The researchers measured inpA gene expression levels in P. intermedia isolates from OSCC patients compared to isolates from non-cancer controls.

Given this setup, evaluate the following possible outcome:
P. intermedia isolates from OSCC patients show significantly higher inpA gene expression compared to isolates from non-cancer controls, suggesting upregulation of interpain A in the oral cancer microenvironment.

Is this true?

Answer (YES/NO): YES